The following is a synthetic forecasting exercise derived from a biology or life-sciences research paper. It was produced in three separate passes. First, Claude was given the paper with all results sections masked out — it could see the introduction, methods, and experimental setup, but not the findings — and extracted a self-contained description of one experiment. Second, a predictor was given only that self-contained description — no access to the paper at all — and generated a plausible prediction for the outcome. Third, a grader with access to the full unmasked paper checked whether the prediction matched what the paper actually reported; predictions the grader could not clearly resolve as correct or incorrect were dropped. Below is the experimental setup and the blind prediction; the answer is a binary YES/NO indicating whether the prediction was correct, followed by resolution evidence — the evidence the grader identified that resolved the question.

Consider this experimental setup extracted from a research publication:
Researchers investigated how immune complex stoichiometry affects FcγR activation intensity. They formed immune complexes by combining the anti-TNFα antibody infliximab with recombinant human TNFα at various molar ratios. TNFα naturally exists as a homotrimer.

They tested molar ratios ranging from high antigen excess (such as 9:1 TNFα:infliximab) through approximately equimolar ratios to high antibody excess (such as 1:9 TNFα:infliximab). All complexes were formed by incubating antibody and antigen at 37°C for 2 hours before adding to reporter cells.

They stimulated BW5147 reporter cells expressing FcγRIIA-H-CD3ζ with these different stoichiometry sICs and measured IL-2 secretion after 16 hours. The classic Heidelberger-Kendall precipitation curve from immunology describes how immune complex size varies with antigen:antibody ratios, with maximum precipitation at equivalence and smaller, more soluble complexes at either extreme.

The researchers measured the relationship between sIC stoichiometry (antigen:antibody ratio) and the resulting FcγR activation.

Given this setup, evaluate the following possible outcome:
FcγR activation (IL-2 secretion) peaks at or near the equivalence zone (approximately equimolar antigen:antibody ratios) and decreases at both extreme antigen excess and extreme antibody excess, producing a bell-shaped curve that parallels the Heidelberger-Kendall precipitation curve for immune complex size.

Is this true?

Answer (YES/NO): NO